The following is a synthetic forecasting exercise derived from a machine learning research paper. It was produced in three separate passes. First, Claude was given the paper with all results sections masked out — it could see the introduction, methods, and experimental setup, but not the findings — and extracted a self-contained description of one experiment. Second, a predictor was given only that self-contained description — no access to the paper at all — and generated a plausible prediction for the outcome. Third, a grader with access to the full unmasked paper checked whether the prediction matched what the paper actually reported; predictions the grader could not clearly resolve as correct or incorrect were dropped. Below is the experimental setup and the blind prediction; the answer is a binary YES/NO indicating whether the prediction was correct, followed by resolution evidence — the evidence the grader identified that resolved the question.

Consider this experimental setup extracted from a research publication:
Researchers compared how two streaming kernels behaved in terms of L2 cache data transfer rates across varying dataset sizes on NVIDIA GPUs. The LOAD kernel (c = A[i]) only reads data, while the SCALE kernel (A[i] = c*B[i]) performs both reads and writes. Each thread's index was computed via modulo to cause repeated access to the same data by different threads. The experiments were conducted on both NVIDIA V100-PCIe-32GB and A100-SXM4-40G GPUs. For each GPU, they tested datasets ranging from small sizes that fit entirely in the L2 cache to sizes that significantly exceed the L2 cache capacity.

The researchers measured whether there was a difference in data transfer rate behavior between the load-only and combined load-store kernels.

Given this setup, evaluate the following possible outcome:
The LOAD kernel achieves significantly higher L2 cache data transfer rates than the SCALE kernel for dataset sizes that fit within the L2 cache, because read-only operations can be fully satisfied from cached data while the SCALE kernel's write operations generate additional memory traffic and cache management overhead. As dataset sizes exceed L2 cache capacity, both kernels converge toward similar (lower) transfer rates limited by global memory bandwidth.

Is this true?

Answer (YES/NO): NO